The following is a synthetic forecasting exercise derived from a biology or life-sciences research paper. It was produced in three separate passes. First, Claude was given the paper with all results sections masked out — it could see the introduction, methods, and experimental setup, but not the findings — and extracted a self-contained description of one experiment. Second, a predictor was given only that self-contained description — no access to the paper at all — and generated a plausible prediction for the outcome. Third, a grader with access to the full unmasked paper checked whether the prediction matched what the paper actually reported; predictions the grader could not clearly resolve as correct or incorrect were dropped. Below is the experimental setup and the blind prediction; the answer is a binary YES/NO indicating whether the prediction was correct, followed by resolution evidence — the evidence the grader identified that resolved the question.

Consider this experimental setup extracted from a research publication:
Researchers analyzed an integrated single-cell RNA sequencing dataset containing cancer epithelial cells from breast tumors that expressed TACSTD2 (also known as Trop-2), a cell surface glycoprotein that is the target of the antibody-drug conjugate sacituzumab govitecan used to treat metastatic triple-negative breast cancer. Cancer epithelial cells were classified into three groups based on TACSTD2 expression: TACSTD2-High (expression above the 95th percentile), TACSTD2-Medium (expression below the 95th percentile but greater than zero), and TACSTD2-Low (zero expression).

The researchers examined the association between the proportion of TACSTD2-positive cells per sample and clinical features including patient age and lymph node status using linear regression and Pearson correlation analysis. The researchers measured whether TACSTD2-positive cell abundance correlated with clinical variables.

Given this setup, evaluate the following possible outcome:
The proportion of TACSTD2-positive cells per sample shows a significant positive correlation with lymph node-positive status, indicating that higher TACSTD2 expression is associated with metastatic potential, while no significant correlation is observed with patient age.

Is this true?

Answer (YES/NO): NO